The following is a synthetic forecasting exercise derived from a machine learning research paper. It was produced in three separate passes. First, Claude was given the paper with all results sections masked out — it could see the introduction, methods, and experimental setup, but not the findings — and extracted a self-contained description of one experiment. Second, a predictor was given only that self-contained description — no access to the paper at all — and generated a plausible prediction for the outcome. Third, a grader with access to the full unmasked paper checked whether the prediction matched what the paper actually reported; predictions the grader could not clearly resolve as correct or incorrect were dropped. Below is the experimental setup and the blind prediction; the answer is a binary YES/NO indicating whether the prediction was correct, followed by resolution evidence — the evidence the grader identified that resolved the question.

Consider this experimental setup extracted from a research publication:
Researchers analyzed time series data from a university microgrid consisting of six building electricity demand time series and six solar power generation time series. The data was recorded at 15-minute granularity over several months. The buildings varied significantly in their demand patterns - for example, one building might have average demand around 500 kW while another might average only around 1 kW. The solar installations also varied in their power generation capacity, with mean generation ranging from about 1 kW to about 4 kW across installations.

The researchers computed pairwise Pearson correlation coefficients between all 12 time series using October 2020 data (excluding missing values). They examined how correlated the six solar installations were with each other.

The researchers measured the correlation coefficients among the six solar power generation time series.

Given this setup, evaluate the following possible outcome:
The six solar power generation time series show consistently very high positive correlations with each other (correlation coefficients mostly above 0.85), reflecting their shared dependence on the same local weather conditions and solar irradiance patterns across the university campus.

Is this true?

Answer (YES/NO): YES